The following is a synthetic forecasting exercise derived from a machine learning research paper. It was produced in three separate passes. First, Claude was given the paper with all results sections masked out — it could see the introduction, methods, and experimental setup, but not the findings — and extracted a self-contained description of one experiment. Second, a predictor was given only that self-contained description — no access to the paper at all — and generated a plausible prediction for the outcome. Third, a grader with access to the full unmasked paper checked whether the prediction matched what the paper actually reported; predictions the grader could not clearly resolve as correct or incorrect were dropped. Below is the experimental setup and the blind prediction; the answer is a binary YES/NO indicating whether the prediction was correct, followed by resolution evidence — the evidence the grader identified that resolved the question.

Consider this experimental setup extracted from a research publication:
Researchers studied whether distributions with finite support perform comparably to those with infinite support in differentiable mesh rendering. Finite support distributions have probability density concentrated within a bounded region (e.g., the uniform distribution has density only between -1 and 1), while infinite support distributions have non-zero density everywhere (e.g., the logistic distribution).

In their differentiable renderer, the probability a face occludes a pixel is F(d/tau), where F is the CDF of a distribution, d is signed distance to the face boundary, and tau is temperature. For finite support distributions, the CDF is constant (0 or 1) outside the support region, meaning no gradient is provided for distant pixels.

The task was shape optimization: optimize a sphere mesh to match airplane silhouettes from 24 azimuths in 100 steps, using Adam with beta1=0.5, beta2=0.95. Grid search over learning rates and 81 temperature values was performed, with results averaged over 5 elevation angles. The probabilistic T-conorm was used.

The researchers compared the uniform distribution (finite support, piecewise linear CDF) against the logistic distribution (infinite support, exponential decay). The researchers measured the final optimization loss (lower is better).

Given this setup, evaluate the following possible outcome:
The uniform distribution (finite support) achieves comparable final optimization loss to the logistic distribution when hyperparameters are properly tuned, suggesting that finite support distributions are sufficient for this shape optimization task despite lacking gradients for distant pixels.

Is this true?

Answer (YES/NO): NO